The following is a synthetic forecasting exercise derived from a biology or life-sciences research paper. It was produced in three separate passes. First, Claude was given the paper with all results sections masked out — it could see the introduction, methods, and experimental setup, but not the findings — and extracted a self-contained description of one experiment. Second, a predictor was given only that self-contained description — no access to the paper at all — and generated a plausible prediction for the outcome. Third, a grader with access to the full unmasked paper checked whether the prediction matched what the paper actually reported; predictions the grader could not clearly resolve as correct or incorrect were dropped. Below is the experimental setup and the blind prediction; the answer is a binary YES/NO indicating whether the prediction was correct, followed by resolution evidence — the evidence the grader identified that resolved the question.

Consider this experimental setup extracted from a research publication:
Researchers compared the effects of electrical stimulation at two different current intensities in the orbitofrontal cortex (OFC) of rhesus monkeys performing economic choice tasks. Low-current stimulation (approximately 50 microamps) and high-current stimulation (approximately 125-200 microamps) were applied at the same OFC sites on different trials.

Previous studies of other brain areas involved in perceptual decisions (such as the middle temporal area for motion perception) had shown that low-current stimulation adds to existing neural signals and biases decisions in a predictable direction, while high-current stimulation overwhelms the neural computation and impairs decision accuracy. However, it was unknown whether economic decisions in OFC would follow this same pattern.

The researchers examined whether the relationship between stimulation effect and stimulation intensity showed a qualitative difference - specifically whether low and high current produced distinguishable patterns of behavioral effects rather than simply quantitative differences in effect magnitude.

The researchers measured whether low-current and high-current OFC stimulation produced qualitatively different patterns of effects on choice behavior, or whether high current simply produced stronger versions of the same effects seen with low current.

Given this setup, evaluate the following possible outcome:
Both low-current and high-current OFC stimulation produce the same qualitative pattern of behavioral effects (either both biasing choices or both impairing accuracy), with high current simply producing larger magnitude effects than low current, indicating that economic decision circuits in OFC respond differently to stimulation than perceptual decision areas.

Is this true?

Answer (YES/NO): NO